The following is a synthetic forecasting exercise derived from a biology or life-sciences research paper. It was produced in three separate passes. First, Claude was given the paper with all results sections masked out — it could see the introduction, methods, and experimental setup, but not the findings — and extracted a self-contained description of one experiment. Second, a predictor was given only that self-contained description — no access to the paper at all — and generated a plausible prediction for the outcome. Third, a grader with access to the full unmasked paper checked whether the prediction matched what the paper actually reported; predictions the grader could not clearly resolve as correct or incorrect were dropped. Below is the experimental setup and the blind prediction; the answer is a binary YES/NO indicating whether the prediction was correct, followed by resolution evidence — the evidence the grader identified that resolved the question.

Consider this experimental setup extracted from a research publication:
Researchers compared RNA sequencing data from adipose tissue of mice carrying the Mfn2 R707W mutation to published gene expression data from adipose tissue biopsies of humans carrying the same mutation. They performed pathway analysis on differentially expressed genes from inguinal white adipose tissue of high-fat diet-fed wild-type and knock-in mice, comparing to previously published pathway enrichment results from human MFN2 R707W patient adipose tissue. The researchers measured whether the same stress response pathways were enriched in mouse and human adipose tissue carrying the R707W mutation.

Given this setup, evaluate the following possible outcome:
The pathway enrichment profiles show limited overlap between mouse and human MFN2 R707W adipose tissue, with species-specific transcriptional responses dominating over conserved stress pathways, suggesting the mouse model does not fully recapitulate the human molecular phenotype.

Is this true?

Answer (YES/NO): NO